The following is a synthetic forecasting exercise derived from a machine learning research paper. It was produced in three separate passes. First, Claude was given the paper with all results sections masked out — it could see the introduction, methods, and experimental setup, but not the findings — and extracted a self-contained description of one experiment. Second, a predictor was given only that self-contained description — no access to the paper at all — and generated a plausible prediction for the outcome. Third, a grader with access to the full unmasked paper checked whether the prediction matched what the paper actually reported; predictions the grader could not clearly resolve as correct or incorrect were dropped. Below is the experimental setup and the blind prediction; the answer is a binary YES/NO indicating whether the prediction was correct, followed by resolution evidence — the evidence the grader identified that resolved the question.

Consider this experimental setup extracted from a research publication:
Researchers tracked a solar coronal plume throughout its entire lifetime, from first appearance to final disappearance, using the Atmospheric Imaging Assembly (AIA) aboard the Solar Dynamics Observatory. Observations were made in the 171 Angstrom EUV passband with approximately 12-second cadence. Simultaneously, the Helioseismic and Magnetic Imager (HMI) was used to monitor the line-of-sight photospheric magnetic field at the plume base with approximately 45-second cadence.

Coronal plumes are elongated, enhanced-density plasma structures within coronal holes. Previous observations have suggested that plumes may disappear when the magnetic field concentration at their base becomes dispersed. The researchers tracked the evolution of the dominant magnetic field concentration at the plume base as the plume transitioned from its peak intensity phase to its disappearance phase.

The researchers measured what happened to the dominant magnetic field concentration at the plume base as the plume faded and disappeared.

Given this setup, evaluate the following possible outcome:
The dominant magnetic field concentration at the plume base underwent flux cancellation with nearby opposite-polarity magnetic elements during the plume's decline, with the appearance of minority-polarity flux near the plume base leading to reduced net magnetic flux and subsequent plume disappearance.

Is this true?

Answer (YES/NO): NO